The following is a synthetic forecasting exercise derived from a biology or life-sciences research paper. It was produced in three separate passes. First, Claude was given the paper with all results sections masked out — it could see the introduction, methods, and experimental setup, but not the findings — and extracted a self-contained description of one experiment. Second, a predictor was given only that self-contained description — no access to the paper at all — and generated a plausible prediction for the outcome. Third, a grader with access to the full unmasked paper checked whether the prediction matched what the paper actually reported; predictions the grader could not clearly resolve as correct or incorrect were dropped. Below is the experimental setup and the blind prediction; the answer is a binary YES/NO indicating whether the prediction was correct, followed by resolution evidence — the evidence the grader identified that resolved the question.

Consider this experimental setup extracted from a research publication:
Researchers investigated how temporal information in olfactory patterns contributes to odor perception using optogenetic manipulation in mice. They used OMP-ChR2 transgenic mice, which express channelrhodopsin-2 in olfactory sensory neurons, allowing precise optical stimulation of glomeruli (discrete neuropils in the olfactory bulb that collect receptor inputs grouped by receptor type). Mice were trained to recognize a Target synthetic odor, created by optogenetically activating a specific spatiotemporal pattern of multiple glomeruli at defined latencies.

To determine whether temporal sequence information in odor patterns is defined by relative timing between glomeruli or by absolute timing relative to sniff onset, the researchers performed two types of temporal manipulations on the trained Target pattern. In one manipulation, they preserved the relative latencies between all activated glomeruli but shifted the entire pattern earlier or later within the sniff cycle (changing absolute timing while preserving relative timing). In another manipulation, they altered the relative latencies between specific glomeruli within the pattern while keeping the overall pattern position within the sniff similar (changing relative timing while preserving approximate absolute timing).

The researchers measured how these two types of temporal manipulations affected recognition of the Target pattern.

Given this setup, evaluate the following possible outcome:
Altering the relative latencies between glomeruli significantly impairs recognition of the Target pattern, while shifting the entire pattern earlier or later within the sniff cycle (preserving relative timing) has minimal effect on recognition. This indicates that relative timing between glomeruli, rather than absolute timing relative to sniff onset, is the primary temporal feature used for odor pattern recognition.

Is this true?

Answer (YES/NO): YES